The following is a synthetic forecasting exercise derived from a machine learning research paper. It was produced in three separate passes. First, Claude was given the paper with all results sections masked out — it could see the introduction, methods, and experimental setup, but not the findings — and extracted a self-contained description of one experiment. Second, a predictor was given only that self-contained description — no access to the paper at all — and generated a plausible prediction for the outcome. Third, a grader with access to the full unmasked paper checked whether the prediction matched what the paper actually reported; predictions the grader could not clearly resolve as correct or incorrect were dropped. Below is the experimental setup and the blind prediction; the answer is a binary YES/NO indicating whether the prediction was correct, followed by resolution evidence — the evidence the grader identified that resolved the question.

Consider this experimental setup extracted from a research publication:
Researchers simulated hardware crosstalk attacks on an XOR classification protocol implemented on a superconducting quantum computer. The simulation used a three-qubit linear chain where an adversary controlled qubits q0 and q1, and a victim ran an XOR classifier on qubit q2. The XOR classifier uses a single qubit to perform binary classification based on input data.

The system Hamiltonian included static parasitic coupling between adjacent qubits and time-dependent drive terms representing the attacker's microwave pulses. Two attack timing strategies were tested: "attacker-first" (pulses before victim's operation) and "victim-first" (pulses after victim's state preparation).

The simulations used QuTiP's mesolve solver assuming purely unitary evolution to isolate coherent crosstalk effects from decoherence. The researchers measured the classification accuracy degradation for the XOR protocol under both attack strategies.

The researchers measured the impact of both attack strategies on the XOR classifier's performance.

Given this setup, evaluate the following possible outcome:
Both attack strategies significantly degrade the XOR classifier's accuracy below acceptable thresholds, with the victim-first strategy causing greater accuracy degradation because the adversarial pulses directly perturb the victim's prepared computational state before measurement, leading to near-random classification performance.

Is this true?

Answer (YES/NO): NO